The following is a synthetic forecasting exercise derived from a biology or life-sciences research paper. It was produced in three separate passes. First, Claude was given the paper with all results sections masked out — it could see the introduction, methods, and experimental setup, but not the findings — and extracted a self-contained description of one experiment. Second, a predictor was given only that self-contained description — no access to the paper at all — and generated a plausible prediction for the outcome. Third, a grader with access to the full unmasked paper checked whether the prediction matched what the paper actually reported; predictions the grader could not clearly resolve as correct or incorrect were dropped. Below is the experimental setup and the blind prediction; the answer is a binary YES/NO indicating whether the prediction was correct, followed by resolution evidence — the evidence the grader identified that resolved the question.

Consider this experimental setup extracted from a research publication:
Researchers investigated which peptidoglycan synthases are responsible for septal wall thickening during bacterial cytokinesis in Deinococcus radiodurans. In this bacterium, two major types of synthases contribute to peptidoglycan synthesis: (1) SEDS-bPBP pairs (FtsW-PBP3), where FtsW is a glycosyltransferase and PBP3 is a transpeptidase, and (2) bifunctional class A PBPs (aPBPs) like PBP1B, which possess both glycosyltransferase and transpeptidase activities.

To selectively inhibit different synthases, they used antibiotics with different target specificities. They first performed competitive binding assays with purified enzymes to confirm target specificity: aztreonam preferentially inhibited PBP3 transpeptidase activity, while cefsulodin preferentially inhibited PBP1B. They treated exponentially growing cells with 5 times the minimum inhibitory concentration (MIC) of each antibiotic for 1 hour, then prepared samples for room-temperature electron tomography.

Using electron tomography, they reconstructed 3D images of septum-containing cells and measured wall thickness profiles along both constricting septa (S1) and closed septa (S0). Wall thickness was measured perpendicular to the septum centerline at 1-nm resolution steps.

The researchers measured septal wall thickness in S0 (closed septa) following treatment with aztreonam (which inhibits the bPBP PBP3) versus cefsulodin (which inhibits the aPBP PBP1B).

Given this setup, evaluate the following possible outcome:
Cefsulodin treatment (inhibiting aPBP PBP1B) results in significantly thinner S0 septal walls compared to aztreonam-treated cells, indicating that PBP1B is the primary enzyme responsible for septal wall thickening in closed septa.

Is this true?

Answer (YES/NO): YES